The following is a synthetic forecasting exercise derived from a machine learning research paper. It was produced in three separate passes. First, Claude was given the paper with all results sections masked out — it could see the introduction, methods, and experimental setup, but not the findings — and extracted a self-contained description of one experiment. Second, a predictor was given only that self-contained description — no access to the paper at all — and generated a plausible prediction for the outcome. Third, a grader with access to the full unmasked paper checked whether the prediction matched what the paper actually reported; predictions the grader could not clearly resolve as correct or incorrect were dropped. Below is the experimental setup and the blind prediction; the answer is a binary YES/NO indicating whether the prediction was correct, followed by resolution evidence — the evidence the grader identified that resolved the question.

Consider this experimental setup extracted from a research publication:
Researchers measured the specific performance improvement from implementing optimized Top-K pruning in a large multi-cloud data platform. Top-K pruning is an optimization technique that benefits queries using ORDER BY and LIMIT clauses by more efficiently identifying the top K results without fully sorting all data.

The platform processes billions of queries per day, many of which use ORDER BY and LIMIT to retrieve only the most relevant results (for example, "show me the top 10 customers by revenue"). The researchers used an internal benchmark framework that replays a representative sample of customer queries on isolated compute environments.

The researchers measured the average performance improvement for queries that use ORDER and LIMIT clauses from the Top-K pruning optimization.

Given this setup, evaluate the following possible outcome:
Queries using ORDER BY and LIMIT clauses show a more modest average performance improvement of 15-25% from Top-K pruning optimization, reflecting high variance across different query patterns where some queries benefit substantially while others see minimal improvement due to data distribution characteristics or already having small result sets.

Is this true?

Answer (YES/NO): NO